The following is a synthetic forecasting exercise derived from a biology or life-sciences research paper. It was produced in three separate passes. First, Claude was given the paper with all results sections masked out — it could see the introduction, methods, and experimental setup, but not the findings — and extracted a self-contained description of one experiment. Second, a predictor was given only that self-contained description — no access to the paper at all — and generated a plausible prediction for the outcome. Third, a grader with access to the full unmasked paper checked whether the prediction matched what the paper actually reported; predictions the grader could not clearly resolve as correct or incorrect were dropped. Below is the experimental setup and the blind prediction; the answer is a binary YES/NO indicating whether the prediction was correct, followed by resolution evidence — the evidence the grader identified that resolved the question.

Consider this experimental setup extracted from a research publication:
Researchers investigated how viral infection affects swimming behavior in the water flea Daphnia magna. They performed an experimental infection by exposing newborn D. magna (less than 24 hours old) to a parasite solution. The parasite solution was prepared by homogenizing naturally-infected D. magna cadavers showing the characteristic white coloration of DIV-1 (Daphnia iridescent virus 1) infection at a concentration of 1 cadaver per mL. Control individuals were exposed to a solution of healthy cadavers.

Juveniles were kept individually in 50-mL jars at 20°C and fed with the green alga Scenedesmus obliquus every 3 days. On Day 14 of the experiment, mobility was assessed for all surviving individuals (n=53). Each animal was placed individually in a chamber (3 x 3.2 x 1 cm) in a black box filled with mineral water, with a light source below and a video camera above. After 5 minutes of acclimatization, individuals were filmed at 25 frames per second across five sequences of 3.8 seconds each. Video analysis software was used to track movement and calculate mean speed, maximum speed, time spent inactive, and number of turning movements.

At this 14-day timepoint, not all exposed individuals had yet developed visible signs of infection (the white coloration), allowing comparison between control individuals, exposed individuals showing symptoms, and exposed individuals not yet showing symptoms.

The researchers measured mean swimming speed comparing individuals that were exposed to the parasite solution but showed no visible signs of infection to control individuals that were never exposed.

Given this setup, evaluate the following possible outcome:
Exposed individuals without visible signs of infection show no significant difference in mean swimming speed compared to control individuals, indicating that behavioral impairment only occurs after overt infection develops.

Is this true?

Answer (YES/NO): NO